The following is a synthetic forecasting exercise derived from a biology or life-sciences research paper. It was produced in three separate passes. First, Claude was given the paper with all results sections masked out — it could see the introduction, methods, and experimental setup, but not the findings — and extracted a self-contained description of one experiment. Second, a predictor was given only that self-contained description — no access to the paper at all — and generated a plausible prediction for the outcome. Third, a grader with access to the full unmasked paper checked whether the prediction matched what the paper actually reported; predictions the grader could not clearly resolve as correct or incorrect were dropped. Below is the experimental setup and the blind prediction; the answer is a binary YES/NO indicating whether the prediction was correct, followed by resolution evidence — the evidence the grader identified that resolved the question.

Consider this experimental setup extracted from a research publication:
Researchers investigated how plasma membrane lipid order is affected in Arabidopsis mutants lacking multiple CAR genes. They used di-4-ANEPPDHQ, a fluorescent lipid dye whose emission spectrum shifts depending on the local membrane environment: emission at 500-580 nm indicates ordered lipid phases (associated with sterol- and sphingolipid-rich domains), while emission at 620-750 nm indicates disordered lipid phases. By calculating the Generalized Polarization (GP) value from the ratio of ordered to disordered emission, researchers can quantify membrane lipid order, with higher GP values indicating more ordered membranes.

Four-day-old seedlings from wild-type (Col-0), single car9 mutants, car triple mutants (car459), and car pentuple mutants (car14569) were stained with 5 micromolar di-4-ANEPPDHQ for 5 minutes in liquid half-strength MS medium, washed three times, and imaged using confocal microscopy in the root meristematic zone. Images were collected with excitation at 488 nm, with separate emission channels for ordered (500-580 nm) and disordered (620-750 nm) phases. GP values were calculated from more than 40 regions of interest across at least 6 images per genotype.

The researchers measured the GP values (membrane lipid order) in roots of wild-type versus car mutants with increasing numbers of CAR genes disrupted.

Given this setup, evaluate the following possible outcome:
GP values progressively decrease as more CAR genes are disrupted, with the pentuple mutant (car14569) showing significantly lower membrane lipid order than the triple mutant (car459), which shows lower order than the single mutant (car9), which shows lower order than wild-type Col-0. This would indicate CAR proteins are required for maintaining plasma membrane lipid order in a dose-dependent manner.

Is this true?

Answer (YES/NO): NO